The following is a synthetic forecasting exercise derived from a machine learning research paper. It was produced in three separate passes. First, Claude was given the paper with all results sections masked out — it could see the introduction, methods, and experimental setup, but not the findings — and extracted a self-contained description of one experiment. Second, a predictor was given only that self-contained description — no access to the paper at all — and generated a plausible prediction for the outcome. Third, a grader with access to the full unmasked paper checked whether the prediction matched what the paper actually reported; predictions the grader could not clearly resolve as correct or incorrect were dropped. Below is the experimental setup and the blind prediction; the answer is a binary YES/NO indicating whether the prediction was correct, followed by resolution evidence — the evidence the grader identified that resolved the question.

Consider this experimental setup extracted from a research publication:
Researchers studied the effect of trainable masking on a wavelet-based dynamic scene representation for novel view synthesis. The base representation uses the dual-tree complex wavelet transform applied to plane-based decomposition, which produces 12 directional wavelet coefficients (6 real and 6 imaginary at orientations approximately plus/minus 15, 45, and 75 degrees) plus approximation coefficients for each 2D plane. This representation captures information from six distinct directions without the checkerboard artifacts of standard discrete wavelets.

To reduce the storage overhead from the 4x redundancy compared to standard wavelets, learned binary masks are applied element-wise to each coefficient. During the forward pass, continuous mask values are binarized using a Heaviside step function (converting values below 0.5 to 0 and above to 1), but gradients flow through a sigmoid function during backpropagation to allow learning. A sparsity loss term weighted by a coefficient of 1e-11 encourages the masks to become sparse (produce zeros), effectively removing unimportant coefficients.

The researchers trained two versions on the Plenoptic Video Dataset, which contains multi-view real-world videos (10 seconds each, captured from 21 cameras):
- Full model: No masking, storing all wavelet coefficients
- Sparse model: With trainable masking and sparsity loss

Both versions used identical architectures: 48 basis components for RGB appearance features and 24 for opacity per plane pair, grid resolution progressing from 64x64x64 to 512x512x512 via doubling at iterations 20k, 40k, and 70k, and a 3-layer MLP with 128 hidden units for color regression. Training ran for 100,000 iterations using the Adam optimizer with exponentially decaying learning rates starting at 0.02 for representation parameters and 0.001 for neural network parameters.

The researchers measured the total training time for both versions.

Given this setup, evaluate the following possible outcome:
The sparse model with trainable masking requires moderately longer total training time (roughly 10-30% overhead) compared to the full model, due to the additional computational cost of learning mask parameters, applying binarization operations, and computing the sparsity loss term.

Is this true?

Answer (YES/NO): YES